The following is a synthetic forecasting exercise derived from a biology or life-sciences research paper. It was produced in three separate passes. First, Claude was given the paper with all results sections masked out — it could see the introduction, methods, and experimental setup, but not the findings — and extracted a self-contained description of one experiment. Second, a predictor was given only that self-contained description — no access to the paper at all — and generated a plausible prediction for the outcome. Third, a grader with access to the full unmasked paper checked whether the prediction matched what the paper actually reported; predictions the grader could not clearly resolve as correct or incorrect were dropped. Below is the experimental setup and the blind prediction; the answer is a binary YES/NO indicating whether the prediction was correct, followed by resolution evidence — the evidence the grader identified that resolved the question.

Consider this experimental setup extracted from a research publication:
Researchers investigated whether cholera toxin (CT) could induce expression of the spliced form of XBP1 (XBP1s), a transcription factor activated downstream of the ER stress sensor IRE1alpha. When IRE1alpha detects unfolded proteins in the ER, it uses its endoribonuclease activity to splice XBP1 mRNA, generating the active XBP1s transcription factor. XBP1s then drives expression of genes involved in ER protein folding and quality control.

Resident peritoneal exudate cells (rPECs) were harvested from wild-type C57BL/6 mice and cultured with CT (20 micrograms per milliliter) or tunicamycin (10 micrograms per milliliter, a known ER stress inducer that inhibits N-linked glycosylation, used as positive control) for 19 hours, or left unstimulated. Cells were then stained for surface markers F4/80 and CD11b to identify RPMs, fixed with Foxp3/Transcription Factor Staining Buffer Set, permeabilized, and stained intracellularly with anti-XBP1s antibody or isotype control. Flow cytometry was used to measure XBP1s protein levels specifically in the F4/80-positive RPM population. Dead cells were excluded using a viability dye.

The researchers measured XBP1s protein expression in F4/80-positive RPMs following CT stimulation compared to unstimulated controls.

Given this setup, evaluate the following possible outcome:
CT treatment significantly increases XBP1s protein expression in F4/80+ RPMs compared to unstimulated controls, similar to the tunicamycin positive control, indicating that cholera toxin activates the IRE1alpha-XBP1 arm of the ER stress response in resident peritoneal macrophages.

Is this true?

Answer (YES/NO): YES